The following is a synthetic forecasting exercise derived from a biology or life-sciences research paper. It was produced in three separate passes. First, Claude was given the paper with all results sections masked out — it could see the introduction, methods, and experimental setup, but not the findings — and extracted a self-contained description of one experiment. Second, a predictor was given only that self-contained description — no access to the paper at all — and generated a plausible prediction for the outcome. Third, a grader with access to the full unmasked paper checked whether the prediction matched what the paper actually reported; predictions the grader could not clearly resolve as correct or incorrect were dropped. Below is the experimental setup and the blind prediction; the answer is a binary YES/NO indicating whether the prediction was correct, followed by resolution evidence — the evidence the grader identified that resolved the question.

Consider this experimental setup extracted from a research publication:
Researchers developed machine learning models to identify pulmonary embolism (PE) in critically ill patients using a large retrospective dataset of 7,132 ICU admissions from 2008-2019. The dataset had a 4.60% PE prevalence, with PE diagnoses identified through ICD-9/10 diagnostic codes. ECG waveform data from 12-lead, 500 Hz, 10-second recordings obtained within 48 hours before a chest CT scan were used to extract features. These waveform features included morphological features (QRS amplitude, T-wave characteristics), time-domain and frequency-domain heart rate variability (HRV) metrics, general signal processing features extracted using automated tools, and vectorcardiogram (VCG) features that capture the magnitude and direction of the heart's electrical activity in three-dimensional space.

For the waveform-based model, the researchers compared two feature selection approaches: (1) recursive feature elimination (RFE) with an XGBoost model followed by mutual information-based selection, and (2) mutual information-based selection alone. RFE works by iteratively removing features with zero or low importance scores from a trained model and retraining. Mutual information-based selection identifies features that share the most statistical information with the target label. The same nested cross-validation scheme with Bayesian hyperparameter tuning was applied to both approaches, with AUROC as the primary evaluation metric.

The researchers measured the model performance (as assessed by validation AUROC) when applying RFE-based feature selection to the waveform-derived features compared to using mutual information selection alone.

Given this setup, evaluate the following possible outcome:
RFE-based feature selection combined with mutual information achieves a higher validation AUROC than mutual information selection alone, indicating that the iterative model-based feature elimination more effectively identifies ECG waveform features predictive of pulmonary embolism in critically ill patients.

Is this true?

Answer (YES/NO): NO